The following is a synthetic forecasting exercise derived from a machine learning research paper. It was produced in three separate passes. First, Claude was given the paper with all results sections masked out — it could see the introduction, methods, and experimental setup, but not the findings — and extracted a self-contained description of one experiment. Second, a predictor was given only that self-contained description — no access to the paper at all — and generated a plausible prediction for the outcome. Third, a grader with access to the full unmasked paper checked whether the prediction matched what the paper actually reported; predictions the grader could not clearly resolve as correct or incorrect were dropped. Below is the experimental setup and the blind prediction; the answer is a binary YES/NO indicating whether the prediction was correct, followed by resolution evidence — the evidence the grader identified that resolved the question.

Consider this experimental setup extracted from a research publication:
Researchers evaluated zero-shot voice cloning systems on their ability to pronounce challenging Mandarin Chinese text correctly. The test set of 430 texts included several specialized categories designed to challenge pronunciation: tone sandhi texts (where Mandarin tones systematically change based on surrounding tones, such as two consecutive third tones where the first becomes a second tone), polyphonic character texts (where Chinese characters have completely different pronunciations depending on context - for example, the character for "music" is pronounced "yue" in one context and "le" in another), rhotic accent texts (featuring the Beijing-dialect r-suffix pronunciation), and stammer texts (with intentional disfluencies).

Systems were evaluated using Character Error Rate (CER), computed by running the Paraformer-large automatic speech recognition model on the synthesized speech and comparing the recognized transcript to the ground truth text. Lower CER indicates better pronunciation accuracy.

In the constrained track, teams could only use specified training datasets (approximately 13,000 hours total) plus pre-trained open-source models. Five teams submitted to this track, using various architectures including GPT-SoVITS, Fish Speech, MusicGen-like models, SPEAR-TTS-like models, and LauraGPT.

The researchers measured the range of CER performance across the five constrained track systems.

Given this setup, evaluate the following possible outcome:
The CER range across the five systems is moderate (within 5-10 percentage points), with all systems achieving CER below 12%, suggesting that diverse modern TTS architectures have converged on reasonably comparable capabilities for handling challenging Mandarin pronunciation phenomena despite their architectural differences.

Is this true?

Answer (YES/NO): NO